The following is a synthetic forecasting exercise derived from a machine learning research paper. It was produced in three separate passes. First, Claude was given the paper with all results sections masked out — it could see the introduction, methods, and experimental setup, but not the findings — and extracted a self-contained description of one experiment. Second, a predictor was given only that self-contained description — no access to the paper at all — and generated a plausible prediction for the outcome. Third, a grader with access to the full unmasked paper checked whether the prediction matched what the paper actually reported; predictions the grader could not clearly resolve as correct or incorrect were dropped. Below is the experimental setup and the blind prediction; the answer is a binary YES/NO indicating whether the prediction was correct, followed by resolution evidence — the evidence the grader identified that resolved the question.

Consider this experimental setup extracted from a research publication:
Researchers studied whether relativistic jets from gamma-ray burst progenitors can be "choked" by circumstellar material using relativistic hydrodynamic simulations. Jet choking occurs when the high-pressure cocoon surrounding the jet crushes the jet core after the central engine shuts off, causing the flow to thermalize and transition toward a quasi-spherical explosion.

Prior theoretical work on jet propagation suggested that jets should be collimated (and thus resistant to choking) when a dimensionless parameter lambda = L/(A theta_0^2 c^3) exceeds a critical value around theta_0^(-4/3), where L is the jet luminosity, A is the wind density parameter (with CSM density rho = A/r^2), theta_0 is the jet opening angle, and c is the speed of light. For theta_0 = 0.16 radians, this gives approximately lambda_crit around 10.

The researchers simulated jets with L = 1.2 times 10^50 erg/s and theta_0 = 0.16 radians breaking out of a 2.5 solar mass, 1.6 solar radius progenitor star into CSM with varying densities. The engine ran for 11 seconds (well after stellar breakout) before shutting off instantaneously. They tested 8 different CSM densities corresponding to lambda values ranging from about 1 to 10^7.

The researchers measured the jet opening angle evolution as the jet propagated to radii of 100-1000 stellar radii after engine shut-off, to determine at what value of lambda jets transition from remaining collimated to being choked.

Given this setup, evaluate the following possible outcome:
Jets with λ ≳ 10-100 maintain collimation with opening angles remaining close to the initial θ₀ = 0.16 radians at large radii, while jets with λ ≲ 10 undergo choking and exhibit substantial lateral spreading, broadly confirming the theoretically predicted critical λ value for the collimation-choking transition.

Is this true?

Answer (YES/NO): YES